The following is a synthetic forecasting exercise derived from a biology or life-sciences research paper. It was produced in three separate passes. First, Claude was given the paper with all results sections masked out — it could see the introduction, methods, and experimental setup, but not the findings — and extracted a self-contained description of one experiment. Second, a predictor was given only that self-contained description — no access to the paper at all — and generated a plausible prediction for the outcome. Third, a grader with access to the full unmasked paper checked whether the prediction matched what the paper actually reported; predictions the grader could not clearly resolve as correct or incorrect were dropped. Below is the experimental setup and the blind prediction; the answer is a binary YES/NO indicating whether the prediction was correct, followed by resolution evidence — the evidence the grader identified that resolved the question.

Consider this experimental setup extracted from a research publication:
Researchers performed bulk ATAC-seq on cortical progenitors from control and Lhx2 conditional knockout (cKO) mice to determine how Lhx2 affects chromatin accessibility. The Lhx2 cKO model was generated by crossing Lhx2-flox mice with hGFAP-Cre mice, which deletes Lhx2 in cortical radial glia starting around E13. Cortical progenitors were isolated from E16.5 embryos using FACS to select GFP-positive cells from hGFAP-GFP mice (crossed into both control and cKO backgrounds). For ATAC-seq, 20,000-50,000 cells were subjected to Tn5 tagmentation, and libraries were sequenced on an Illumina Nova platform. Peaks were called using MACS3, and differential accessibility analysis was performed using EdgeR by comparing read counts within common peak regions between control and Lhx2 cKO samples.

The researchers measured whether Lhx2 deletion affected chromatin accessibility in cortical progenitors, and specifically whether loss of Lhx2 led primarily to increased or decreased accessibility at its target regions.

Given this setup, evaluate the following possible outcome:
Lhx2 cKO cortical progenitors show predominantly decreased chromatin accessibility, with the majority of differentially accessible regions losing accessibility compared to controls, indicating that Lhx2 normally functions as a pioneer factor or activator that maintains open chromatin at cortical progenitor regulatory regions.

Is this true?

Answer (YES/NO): YES